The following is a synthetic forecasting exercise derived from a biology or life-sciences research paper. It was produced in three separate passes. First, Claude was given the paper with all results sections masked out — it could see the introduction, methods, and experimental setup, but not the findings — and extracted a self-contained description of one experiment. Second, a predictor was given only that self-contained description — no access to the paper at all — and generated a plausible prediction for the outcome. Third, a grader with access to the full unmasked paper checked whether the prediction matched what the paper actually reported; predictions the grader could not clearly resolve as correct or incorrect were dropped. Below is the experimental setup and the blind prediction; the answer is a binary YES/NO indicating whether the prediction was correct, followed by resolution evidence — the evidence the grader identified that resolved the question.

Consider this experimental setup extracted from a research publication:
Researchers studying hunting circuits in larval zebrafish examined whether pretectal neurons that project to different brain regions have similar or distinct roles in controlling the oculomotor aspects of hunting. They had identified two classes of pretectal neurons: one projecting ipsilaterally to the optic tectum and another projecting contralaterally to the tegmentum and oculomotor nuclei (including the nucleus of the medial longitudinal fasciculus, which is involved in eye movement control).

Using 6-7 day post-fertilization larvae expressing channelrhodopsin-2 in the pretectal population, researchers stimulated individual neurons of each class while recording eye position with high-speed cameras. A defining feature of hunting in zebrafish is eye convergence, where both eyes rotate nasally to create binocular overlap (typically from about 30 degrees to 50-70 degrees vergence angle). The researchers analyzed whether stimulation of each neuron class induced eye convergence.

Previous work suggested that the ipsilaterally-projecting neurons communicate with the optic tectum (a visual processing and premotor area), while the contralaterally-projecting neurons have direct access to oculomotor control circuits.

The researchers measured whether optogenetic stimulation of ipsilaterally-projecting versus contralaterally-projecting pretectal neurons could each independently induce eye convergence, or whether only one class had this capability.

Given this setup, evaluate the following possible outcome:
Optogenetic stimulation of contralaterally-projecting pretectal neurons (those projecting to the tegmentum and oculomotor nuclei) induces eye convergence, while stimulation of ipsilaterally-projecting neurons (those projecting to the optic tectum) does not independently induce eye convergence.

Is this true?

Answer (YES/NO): NO